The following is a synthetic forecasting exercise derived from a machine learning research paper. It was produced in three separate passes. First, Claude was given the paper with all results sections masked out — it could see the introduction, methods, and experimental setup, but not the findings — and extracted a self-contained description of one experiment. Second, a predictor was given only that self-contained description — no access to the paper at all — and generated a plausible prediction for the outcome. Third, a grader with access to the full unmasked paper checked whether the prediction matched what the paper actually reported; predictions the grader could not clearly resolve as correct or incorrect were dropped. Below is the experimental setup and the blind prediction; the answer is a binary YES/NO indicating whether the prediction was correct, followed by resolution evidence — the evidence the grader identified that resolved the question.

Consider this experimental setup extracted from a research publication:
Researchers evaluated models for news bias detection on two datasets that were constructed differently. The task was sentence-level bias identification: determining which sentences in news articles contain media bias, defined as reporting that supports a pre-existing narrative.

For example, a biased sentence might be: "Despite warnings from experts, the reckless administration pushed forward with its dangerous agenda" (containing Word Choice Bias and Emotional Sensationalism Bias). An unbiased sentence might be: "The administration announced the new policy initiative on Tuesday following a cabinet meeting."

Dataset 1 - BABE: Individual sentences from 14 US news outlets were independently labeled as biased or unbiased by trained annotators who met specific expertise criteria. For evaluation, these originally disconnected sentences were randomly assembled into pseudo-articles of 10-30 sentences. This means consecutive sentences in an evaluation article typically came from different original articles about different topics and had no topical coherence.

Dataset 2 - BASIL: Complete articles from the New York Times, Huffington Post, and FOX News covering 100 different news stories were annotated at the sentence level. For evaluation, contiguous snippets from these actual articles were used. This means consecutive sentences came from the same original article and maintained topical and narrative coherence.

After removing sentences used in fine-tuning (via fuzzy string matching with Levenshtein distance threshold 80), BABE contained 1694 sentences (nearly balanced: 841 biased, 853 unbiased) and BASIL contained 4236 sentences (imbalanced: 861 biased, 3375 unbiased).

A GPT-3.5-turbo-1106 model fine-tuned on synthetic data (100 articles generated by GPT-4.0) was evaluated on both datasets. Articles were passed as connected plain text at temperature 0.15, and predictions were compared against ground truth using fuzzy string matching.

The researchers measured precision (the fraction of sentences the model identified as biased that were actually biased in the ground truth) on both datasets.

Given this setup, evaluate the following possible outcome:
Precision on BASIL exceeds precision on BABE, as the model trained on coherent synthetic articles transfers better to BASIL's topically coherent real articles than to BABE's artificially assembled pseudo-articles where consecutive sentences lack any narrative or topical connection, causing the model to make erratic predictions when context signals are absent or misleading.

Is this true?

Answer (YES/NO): NO